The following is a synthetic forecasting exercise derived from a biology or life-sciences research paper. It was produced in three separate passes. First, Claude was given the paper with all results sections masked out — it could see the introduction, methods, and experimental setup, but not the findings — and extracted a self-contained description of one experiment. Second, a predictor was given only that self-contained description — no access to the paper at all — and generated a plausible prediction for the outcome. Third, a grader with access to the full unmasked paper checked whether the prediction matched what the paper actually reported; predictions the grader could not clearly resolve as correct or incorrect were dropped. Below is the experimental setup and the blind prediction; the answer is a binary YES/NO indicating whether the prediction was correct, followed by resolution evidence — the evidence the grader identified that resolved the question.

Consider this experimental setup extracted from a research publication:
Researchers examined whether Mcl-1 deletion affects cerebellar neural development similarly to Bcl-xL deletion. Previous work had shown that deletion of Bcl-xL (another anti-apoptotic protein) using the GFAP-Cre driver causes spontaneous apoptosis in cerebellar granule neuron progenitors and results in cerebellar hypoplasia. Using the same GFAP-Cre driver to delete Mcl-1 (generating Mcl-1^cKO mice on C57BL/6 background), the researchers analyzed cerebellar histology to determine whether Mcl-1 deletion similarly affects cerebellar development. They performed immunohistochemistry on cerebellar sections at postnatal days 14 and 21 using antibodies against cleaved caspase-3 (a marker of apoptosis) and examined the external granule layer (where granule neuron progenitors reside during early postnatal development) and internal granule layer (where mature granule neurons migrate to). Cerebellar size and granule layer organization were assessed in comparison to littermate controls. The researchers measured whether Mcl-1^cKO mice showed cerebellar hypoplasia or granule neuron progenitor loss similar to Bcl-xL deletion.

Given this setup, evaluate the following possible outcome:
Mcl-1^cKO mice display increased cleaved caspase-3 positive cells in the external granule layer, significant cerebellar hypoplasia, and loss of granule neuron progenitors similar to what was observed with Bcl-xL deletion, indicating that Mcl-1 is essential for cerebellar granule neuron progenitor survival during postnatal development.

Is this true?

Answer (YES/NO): NO